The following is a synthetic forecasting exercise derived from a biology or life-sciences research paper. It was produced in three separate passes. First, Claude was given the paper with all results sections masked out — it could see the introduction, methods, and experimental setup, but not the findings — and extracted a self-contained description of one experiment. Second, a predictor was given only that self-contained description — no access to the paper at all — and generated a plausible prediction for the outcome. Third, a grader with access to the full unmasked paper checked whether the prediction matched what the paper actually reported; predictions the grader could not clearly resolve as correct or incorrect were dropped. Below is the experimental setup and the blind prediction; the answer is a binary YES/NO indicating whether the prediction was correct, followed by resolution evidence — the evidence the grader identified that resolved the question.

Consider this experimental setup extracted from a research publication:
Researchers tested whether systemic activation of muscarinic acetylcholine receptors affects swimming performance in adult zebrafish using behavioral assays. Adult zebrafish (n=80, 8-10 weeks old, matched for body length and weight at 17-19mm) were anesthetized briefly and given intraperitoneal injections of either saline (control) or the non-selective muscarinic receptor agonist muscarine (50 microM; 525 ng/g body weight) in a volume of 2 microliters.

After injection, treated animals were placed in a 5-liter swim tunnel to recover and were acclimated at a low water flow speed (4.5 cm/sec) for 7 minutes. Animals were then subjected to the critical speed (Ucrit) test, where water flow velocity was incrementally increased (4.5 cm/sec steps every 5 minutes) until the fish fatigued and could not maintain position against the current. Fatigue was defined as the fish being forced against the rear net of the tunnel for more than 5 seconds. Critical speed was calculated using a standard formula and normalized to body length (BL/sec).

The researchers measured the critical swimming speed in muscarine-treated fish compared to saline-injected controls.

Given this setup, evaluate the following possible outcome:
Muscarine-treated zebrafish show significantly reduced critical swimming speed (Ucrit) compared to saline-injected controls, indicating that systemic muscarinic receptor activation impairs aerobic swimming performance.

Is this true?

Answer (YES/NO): YES